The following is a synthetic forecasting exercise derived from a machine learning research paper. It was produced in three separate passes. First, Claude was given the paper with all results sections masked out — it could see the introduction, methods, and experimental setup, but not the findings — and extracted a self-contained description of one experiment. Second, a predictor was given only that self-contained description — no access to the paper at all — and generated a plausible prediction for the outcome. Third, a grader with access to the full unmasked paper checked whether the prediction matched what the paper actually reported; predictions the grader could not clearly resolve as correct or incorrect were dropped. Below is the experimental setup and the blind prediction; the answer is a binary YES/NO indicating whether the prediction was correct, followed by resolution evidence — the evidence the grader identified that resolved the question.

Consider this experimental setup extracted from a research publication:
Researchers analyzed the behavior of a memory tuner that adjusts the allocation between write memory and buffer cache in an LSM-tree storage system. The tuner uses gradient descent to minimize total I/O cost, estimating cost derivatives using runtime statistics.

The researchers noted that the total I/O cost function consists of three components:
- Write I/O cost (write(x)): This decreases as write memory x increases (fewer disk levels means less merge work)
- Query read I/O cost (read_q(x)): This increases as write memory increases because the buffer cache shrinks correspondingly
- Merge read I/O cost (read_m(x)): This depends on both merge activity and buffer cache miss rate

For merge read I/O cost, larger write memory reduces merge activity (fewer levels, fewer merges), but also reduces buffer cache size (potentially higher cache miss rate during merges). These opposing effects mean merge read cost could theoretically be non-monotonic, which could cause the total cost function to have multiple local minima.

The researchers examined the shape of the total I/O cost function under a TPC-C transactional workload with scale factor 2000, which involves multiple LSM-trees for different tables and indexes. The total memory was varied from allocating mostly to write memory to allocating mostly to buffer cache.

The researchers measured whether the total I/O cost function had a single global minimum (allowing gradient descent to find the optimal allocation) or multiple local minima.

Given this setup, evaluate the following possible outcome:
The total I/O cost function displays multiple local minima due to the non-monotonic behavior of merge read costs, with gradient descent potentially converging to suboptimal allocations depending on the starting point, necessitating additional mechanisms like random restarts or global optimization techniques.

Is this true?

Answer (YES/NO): NO